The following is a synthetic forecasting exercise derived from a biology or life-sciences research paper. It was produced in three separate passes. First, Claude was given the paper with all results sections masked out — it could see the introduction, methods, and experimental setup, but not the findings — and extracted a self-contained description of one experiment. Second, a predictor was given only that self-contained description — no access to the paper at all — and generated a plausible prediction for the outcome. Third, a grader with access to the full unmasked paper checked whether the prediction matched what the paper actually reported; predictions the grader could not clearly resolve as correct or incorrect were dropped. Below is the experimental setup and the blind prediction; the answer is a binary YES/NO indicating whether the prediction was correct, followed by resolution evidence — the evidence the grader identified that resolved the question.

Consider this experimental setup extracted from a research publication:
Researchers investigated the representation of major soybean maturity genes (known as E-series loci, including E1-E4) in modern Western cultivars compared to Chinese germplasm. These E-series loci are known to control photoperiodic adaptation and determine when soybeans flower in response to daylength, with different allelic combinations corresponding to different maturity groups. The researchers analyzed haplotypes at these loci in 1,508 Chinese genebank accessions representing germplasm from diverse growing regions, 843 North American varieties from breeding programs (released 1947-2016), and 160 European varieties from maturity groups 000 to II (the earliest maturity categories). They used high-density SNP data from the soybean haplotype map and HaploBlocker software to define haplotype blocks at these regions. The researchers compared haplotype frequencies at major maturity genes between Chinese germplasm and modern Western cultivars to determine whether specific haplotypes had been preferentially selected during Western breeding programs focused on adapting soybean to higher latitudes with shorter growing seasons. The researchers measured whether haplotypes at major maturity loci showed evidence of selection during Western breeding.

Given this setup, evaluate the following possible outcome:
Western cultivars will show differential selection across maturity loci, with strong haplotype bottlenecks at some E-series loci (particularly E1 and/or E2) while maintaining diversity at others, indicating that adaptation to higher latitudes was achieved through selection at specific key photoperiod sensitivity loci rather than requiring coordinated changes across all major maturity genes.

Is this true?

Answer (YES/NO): YES